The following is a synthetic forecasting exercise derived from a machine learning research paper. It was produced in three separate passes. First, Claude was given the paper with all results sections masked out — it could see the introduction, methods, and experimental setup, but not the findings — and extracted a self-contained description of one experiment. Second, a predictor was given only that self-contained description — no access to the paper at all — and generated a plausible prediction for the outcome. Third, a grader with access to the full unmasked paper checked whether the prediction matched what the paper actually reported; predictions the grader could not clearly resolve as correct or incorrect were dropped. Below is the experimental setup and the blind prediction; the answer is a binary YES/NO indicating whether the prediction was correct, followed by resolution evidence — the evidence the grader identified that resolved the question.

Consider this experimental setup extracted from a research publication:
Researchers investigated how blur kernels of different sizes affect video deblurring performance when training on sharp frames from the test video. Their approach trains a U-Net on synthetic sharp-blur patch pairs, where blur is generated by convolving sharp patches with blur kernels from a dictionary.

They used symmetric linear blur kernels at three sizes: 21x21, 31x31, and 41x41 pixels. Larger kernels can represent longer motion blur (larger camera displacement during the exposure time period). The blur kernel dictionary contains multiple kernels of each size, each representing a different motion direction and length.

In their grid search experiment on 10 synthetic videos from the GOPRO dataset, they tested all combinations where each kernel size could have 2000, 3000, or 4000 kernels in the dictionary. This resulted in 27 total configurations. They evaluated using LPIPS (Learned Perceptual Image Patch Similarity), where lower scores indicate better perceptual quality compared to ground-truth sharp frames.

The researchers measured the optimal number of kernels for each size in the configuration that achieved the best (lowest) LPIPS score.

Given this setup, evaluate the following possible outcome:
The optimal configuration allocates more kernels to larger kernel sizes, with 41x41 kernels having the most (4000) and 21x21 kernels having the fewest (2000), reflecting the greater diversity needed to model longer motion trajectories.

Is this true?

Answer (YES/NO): NO